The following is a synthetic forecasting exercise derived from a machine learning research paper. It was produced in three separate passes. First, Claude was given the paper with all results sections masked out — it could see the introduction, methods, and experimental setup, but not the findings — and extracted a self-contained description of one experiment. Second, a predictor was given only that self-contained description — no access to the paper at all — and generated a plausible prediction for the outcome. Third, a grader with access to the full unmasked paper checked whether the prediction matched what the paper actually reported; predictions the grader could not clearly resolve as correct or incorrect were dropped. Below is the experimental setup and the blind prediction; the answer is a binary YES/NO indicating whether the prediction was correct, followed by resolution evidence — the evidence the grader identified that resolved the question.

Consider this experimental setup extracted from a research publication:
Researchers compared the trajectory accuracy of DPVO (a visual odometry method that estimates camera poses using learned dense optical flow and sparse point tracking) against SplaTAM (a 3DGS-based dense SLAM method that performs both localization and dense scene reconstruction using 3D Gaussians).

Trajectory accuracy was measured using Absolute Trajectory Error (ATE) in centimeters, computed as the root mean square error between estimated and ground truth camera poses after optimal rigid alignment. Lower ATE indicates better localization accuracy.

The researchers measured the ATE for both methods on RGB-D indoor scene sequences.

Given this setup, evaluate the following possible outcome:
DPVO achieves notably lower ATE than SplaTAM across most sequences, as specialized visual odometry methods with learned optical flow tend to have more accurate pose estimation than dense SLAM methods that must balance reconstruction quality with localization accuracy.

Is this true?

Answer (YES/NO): YES